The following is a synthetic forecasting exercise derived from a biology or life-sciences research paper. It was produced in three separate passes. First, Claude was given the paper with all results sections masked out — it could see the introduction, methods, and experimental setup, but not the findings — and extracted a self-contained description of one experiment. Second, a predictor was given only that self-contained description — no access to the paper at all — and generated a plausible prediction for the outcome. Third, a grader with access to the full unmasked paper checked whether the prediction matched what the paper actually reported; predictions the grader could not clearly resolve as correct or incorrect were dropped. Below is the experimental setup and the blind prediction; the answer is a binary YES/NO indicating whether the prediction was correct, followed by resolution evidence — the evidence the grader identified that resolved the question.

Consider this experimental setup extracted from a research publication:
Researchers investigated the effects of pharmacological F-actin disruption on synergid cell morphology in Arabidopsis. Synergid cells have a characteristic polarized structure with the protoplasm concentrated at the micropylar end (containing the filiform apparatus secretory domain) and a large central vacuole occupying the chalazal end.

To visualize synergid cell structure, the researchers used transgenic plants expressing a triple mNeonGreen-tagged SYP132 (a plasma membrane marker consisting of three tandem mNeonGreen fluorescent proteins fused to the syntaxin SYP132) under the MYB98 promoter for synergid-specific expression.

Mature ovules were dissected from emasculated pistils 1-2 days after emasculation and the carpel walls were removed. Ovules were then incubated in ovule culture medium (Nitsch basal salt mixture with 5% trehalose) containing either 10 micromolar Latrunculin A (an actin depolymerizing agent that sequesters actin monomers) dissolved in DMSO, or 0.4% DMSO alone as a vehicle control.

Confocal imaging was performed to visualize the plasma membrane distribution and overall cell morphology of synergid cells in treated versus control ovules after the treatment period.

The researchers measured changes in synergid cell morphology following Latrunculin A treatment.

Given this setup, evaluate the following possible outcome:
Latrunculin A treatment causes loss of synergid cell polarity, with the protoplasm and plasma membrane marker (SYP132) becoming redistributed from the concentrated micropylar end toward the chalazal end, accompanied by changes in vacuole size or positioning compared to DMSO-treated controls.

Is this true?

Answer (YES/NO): NO